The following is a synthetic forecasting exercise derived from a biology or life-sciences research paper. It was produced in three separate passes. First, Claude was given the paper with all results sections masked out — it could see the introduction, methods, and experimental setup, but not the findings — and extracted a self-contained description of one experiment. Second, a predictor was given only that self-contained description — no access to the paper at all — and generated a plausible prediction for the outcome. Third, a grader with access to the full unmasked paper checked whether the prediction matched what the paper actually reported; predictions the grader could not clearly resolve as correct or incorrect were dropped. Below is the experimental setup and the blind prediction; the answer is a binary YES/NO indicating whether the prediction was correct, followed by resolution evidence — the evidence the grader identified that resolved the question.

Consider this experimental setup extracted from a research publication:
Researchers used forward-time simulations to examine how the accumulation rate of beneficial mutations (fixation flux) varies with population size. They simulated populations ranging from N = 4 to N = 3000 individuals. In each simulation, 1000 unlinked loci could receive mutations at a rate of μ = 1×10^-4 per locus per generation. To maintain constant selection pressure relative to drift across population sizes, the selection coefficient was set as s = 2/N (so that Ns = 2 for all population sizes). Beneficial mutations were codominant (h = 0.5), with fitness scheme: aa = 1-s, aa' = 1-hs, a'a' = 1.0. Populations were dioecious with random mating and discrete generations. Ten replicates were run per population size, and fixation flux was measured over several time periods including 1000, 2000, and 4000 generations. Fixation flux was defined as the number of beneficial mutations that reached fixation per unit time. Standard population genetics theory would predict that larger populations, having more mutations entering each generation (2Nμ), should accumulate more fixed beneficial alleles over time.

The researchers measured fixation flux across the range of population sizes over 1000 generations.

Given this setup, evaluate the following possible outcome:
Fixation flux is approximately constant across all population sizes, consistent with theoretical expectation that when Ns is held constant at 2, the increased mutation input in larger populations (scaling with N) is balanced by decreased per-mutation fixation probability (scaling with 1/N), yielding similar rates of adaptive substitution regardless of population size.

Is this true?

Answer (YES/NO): NO